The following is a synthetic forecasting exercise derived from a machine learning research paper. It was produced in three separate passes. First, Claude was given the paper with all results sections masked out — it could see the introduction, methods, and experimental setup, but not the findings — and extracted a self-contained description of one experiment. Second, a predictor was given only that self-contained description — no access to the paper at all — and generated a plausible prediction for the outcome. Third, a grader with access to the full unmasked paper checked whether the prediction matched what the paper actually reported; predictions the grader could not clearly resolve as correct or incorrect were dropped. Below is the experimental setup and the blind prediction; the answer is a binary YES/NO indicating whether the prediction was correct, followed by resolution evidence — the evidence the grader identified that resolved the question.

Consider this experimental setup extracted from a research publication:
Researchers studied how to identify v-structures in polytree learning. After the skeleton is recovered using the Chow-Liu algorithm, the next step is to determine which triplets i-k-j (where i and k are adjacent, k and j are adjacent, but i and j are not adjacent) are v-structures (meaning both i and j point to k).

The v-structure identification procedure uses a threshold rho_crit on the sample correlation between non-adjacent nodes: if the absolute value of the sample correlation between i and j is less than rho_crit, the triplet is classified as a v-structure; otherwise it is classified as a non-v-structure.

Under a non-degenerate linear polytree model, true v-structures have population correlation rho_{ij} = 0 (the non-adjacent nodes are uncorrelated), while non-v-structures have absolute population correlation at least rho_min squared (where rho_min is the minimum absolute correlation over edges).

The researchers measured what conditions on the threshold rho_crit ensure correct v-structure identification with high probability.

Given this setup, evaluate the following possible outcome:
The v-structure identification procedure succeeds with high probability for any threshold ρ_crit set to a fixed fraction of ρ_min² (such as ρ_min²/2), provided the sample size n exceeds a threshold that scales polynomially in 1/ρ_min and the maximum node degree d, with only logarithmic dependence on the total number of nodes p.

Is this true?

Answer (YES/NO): NO